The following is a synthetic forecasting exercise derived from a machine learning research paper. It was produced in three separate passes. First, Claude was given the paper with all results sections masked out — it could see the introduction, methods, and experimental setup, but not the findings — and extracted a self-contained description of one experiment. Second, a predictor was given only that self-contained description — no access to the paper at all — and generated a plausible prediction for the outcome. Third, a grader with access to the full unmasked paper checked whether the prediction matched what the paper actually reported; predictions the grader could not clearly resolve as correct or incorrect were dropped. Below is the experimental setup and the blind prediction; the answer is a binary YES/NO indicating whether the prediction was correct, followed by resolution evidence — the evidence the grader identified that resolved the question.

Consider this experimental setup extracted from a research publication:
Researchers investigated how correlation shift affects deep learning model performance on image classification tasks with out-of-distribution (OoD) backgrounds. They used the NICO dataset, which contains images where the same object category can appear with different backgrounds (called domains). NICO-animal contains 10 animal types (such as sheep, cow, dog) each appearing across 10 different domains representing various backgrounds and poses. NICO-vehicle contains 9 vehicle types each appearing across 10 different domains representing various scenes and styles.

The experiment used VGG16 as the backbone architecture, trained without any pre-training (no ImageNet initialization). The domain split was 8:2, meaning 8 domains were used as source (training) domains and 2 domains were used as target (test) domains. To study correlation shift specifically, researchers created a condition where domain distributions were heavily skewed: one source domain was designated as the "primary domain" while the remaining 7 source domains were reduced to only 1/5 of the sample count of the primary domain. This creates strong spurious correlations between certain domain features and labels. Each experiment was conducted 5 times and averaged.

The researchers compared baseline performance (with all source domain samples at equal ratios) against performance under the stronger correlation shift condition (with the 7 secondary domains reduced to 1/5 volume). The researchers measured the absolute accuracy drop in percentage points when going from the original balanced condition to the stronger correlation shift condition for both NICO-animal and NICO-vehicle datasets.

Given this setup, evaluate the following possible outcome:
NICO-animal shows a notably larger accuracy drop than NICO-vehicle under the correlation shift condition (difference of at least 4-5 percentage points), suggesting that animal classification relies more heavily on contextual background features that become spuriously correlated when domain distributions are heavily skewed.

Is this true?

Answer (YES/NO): NO